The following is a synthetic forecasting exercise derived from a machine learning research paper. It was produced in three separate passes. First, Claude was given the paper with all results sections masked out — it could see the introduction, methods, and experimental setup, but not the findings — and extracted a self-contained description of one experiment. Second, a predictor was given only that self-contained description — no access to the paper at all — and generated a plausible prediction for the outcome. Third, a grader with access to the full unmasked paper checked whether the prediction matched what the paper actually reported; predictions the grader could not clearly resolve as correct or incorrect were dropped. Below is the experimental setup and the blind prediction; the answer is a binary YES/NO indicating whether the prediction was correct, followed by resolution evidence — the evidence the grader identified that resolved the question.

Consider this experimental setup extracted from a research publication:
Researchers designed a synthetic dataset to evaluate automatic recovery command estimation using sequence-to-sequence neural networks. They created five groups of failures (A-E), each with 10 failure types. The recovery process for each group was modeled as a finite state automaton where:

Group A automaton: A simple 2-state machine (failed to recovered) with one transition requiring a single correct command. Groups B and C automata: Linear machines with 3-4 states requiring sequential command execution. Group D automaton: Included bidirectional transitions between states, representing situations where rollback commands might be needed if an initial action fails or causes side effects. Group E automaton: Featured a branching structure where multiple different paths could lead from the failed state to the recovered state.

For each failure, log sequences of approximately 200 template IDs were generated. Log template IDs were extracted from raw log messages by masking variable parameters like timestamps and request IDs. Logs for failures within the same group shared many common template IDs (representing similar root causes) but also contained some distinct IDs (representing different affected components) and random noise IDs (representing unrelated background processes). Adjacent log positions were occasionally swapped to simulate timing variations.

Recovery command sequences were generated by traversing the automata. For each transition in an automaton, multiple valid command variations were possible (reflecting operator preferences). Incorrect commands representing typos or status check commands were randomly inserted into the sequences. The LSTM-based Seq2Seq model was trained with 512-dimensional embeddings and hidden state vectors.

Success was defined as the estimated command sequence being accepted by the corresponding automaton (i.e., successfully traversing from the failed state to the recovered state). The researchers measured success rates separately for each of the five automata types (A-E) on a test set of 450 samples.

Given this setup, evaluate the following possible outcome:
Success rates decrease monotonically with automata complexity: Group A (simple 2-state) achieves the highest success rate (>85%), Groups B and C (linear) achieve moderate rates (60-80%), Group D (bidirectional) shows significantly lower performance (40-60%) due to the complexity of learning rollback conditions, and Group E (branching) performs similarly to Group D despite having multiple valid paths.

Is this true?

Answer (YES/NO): NO